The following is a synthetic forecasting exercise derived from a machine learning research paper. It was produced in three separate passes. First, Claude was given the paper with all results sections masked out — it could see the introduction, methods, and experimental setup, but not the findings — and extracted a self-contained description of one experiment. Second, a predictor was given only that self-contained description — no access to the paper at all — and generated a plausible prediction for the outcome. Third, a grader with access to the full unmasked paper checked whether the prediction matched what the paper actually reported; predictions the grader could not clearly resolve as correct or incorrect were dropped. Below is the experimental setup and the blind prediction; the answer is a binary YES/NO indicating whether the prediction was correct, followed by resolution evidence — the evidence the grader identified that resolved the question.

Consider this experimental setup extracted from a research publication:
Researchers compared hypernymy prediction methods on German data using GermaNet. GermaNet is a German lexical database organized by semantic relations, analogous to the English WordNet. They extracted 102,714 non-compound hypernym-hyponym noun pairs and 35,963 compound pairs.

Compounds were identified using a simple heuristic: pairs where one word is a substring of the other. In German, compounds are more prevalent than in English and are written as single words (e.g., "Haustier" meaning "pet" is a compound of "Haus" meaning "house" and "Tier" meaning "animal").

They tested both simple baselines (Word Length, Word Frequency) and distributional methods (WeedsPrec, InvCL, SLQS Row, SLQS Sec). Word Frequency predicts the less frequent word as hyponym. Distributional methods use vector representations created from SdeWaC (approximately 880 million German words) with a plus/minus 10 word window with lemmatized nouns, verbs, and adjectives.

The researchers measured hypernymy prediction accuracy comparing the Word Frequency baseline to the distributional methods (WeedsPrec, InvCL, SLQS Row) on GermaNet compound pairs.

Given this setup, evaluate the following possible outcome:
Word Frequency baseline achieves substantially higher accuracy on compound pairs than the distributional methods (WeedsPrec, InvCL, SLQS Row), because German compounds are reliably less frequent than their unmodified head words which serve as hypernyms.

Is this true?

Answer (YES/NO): NO